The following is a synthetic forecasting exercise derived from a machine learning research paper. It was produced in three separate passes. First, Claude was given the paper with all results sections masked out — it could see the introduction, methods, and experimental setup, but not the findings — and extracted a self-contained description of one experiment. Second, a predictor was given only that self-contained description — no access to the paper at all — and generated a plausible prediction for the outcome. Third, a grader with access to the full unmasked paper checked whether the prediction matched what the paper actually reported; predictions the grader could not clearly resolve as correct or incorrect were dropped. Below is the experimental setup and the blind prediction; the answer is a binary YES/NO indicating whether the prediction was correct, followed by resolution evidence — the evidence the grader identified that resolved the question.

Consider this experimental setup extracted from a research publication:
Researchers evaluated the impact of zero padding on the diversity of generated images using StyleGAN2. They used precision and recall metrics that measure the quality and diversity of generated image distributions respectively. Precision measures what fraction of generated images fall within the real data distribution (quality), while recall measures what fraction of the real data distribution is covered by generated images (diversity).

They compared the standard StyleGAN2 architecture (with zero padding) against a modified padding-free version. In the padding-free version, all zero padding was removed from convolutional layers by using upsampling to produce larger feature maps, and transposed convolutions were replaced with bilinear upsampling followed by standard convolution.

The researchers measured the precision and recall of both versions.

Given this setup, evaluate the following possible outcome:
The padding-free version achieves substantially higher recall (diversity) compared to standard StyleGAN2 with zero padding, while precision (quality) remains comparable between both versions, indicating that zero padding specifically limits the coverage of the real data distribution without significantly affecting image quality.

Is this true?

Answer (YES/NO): NO